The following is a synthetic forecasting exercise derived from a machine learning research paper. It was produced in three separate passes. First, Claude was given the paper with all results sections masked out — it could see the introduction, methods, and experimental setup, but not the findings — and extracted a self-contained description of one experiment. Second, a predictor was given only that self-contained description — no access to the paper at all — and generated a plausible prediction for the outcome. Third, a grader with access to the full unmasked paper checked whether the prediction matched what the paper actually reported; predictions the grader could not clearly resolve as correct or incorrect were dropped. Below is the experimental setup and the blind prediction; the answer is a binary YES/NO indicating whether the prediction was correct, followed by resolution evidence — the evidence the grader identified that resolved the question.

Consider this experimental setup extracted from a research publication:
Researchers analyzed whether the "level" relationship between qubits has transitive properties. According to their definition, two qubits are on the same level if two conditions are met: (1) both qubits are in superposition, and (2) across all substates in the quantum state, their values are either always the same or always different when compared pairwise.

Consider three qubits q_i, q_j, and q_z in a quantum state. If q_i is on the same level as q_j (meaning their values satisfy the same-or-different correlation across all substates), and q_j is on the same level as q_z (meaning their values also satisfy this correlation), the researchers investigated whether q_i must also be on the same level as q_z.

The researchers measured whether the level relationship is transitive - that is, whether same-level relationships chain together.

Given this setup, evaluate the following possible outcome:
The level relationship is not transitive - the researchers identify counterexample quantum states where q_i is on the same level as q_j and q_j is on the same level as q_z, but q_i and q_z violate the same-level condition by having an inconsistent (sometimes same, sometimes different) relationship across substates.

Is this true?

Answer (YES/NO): NO